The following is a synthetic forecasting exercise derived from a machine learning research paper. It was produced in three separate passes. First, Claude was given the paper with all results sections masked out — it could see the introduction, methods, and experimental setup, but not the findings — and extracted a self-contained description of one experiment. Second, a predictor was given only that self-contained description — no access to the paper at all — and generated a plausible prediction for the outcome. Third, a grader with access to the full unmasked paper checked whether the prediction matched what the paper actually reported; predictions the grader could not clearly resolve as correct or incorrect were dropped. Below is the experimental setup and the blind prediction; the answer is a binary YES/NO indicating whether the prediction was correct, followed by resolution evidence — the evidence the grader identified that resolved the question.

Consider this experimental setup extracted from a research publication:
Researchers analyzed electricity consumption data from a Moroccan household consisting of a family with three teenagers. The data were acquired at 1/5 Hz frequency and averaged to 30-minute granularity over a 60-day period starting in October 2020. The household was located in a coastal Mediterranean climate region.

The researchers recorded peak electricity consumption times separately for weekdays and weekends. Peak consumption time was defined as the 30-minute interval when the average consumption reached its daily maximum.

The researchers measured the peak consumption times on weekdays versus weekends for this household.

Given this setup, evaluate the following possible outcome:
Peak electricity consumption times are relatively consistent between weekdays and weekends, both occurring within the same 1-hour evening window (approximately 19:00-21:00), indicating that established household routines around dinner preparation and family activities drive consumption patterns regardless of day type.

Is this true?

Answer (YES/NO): NO